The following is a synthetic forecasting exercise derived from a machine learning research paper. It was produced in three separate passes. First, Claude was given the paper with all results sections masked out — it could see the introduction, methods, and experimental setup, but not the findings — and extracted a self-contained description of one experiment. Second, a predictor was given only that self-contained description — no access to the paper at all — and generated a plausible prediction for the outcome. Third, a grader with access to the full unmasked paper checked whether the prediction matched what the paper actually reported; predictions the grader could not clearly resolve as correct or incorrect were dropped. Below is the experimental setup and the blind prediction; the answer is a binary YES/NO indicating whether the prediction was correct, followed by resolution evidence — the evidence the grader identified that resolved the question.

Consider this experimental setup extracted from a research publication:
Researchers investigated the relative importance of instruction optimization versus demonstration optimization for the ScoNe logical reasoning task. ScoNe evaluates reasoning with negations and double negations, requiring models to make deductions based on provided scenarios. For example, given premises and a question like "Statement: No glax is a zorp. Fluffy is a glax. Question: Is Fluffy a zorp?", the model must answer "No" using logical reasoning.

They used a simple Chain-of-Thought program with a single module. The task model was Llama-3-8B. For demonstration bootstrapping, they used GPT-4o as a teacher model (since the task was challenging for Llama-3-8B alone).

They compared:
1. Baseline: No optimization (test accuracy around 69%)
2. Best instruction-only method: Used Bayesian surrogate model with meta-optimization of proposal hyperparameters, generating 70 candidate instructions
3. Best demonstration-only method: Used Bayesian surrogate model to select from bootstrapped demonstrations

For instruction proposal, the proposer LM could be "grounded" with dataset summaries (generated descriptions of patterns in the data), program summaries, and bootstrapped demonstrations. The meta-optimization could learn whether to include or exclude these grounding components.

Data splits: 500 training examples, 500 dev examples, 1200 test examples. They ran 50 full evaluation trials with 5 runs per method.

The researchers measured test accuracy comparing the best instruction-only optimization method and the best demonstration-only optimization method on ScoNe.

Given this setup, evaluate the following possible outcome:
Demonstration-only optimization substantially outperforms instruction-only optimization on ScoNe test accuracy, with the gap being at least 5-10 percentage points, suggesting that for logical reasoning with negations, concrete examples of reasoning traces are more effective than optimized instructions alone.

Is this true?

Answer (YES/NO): NO